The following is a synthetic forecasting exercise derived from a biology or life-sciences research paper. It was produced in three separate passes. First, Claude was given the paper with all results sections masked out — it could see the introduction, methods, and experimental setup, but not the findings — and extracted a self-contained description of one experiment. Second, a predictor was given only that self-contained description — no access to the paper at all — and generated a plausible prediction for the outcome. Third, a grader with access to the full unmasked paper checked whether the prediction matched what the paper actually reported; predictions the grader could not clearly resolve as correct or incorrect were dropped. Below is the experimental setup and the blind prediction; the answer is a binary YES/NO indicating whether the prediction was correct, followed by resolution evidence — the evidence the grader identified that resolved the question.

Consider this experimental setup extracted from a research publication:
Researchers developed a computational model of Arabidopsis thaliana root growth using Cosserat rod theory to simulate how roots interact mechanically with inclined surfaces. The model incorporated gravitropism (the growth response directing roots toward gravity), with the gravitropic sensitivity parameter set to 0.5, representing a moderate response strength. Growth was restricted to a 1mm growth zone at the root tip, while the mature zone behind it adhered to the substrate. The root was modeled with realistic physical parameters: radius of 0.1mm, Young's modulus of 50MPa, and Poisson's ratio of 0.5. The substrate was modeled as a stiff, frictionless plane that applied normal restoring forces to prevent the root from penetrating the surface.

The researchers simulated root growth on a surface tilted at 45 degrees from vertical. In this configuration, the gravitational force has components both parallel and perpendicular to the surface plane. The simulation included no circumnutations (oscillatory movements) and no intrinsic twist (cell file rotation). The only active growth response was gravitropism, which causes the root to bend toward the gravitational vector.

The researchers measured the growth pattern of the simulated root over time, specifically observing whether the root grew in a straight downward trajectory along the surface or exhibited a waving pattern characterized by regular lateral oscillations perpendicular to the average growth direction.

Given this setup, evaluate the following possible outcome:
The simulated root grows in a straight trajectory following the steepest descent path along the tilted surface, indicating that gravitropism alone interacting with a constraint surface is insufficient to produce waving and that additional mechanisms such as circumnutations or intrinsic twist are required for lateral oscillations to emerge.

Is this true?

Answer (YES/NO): NO